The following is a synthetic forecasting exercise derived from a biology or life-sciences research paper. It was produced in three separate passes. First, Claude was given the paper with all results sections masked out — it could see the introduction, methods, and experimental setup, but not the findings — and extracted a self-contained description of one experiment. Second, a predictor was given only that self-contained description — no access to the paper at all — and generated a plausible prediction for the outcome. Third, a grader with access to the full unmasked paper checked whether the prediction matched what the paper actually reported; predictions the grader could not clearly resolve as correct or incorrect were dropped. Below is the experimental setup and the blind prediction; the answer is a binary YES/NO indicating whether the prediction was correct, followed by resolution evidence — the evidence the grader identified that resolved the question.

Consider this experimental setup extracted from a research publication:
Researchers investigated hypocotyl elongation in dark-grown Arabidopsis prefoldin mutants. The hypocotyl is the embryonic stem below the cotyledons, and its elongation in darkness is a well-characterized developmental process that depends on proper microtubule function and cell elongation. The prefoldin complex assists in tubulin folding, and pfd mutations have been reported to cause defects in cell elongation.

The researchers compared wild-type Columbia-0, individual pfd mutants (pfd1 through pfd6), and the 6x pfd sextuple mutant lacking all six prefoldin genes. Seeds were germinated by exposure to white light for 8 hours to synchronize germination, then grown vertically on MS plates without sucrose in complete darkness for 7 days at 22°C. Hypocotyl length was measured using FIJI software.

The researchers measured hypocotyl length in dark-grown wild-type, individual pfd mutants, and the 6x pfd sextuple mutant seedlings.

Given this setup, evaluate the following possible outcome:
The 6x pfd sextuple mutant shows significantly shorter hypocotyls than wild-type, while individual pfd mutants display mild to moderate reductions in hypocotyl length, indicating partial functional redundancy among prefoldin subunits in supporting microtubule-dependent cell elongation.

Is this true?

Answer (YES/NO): NO